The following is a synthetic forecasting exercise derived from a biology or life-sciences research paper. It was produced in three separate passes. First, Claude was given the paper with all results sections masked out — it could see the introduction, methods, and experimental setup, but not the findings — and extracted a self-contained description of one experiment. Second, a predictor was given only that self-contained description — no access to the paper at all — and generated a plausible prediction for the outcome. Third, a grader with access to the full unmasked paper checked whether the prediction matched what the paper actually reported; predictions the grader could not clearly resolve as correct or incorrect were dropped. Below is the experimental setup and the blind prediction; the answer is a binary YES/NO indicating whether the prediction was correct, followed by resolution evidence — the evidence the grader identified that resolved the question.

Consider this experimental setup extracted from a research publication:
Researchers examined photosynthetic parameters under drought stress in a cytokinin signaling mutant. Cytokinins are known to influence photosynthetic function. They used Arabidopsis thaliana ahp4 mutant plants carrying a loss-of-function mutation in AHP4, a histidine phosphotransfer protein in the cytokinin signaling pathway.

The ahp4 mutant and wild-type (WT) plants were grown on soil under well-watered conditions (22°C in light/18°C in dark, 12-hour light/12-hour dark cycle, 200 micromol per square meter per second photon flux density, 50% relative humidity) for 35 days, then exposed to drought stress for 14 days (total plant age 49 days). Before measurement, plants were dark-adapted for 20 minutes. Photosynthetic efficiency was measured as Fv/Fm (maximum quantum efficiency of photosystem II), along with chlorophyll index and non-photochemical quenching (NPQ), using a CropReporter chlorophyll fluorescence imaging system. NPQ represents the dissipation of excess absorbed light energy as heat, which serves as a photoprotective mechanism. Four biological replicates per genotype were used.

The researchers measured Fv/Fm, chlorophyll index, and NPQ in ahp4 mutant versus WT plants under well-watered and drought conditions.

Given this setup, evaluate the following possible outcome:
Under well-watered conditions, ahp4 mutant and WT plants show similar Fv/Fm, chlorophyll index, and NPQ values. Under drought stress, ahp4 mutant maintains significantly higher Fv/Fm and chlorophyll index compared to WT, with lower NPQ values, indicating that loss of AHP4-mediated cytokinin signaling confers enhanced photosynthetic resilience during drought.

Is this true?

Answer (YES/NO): NO